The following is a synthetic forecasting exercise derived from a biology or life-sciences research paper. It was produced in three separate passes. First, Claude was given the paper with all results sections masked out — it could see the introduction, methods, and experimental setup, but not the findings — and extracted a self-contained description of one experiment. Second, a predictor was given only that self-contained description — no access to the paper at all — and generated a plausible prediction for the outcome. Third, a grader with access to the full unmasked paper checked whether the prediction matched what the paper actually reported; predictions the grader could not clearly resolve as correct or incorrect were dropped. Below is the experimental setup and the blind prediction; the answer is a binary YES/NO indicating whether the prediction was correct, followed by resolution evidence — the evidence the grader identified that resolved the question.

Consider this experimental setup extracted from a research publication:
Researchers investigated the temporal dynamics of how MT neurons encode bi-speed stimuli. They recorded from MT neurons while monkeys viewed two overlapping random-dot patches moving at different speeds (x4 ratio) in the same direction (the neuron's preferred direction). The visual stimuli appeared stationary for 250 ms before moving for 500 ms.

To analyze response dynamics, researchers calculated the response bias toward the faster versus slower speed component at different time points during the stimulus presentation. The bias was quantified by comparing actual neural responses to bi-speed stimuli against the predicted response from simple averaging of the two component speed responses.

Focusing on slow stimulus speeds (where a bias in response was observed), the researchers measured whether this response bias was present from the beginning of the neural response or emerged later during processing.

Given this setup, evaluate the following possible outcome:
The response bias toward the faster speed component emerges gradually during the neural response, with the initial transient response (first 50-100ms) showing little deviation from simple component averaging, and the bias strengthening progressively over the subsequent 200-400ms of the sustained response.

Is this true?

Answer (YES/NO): NO